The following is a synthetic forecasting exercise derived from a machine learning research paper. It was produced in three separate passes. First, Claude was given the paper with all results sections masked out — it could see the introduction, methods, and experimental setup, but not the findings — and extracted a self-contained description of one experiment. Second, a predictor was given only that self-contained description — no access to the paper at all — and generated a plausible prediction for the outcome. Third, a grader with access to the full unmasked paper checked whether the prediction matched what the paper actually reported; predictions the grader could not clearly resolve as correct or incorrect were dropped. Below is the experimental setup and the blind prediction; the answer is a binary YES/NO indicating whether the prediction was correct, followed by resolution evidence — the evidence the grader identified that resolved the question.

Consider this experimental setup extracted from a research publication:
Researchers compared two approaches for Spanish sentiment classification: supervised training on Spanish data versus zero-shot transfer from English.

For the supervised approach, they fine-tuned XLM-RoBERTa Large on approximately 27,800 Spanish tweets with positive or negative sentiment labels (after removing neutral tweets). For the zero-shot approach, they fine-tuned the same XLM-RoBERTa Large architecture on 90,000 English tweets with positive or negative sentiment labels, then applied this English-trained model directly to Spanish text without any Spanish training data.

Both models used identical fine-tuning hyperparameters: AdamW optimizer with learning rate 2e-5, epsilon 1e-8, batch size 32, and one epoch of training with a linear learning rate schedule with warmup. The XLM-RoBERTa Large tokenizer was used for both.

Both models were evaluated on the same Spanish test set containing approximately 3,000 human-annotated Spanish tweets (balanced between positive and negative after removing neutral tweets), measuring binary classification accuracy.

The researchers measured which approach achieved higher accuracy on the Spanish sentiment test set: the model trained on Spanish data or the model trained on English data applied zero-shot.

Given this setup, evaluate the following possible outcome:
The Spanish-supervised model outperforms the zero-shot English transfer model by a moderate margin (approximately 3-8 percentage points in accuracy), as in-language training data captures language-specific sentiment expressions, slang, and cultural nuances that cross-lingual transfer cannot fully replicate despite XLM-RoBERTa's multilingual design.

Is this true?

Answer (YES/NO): YES